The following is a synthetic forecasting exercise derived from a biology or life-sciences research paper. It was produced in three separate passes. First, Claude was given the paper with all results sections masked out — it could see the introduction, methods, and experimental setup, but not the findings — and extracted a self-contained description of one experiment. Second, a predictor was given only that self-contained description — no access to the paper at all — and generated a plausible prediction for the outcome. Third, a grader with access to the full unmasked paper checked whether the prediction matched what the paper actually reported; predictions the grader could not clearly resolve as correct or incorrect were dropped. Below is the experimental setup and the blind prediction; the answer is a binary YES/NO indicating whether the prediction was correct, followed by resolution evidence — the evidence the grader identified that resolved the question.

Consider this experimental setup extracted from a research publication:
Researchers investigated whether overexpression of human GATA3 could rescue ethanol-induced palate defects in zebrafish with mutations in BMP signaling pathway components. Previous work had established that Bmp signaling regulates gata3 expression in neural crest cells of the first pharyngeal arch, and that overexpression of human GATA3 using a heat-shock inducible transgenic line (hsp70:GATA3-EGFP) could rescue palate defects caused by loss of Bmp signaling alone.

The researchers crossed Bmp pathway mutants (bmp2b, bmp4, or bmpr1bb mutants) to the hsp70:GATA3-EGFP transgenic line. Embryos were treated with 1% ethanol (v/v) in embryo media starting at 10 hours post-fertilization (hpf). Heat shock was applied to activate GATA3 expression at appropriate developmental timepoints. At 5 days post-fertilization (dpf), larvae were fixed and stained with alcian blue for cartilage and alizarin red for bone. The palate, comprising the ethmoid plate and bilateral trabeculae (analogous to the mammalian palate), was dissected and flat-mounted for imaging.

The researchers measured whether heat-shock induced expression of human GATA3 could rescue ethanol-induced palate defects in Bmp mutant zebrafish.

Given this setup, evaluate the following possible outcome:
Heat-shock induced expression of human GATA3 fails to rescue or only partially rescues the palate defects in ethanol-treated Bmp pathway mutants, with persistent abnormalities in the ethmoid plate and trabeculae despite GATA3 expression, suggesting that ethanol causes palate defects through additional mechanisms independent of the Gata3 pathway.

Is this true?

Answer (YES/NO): YES